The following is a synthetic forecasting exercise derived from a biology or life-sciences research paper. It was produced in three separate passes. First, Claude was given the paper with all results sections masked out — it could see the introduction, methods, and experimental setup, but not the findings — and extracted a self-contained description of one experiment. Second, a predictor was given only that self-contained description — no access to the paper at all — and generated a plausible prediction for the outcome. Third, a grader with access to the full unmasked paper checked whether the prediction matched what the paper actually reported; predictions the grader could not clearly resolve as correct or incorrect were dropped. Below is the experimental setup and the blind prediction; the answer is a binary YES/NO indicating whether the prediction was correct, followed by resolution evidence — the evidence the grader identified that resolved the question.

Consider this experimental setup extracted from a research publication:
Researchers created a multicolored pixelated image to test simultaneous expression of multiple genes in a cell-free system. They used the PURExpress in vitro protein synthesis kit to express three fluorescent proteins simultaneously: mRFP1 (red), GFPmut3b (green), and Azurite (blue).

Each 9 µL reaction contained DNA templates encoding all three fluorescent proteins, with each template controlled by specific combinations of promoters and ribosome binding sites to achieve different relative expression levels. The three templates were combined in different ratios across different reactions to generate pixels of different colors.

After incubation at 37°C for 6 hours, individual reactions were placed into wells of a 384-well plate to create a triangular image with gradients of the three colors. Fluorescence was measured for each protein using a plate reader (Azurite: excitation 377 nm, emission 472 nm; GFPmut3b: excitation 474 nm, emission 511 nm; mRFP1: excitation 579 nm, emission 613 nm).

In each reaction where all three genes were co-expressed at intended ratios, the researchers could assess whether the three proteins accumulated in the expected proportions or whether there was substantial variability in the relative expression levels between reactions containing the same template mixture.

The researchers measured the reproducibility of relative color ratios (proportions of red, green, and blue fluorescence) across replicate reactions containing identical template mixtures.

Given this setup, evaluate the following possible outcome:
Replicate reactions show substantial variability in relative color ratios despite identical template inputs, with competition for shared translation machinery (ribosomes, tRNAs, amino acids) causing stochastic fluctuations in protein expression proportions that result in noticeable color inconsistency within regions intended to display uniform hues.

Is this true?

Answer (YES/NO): NO